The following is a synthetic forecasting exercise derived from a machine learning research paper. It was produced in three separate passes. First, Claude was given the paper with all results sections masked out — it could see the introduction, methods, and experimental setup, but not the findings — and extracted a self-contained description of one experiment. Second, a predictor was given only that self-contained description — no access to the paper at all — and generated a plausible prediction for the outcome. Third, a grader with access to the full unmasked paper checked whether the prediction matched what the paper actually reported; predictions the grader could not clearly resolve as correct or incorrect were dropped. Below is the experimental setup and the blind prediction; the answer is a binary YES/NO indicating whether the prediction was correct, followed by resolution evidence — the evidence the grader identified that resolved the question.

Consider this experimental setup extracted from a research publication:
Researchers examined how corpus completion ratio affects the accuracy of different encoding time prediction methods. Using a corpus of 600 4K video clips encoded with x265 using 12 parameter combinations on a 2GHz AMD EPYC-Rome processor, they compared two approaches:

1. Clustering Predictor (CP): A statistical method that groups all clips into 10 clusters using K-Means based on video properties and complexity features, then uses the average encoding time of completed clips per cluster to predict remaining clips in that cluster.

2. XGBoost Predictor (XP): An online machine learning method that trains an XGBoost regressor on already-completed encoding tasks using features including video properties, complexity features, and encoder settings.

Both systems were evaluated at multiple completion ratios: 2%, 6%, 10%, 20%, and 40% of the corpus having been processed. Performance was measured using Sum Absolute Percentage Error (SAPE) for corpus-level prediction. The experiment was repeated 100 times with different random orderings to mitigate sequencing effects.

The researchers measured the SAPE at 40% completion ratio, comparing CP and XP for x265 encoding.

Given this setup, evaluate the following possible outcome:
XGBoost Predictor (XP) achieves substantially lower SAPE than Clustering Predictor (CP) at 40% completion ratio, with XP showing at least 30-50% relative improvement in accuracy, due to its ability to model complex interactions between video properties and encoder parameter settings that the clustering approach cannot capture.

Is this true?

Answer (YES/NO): NO